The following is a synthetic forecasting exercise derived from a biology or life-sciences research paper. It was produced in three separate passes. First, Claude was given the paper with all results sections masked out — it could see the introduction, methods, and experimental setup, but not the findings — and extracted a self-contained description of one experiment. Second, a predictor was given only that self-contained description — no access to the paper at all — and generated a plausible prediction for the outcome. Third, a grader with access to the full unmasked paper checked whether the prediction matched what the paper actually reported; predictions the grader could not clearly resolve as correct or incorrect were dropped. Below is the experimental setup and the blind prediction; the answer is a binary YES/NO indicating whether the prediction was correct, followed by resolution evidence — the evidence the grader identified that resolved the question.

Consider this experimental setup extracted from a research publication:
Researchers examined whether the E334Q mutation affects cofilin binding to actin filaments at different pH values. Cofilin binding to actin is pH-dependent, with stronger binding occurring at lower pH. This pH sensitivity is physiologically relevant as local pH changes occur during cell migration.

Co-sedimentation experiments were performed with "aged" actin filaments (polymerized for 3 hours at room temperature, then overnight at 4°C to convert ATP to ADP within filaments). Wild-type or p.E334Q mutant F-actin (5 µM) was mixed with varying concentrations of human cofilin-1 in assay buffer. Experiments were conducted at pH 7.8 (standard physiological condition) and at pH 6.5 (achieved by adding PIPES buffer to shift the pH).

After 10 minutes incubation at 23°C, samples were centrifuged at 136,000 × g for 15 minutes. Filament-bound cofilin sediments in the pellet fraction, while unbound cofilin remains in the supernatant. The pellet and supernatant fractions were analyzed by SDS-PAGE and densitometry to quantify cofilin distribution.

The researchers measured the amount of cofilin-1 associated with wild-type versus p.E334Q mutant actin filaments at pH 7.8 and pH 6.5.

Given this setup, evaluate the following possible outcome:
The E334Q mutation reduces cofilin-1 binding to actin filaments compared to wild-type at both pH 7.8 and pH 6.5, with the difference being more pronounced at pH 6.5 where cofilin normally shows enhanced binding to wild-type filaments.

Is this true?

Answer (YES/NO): NO